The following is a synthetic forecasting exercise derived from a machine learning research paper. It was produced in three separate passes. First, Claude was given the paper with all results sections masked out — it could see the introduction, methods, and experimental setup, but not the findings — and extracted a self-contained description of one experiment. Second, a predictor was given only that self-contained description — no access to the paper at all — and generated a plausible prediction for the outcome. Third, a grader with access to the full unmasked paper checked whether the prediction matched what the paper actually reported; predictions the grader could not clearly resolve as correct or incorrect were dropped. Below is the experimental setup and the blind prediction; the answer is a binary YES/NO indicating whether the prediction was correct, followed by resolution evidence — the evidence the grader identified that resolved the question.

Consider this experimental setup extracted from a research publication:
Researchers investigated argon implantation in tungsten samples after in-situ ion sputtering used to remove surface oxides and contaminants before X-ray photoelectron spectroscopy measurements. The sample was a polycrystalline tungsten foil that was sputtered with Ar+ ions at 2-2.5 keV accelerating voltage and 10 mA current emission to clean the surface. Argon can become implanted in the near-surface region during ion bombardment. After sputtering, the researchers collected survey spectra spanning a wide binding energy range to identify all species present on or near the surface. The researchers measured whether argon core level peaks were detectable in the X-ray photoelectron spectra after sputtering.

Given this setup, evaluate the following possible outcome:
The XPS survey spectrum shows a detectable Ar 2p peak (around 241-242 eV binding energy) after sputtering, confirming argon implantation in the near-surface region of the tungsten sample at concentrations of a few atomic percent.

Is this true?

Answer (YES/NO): NO